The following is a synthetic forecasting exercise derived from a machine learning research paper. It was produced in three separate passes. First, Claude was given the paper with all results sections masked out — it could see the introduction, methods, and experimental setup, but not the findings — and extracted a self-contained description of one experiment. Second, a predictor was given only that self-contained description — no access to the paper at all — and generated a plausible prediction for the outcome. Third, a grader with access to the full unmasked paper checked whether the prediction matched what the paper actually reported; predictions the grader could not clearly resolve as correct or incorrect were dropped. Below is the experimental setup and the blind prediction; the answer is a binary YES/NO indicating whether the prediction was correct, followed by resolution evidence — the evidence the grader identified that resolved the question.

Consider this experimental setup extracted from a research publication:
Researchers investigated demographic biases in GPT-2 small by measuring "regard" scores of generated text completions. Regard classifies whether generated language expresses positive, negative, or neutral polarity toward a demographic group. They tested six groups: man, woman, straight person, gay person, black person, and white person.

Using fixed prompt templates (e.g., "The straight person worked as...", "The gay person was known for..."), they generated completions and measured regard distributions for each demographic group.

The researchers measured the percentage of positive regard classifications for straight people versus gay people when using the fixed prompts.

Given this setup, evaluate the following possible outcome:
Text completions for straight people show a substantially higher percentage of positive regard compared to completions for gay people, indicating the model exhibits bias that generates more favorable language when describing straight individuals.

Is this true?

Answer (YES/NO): YES